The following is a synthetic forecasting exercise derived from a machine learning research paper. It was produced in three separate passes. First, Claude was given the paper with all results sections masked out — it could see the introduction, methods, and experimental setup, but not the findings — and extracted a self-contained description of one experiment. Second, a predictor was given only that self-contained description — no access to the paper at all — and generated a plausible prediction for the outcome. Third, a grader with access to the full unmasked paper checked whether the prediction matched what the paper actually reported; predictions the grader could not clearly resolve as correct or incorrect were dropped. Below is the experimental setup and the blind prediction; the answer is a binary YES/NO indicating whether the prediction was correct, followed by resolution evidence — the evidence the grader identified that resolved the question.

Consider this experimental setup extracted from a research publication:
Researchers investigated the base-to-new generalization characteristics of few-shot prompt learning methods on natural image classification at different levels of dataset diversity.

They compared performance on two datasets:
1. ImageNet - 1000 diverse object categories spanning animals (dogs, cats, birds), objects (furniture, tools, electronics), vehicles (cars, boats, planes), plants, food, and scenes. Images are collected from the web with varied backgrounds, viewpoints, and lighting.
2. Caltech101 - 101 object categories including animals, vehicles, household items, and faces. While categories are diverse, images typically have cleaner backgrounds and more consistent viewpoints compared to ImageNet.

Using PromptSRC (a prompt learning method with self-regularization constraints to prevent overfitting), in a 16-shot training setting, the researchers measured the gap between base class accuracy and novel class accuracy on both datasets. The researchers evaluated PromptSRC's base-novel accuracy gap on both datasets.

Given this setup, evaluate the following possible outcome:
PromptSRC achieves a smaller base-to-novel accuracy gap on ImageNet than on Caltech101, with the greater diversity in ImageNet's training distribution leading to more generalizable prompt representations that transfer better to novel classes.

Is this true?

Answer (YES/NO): NO